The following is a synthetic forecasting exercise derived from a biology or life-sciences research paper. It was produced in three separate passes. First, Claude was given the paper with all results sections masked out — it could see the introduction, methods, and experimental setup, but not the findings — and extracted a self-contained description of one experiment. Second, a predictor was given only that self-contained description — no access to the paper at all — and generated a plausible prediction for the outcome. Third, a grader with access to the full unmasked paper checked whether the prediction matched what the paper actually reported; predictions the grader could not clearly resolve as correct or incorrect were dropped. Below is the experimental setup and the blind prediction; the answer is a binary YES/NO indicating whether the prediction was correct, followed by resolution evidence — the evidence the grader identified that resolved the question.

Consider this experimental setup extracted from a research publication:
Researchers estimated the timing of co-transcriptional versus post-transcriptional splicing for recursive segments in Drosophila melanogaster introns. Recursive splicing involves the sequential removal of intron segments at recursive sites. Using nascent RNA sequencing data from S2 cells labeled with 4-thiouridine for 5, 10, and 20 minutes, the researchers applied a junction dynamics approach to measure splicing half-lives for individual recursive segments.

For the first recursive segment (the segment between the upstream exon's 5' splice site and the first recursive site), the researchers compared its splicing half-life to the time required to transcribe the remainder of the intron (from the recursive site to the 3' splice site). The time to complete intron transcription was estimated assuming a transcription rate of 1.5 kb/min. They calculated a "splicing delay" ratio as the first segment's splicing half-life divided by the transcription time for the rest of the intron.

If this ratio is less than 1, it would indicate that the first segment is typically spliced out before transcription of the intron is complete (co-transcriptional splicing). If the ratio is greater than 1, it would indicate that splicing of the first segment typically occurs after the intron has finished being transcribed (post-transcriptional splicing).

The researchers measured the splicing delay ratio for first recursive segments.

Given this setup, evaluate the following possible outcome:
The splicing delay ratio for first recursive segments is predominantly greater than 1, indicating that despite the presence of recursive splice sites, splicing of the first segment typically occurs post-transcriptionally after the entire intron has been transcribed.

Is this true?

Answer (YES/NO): NO